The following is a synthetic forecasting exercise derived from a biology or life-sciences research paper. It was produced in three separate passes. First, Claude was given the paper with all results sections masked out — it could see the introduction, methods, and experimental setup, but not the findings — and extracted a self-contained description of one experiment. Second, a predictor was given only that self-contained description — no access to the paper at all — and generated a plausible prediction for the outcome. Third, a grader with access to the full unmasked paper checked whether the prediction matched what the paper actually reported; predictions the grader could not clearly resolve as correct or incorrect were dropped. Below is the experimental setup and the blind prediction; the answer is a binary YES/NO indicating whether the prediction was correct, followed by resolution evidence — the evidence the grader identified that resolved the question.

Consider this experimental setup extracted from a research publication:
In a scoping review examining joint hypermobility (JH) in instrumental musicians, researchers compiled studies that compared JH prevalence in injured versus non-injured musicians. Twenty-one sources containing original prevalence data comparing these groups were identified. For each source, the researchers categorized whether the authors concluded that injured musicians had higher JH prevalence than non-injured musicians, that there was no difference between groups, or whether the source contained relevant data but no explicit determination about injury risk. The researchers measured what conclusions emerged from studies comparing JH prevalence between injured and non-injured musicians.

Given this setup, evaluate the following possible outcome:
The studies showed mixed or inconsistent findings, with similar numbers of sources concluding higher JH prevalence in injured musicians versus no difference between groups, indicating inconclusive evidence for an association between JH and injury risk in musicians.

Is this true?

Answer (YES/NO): NO